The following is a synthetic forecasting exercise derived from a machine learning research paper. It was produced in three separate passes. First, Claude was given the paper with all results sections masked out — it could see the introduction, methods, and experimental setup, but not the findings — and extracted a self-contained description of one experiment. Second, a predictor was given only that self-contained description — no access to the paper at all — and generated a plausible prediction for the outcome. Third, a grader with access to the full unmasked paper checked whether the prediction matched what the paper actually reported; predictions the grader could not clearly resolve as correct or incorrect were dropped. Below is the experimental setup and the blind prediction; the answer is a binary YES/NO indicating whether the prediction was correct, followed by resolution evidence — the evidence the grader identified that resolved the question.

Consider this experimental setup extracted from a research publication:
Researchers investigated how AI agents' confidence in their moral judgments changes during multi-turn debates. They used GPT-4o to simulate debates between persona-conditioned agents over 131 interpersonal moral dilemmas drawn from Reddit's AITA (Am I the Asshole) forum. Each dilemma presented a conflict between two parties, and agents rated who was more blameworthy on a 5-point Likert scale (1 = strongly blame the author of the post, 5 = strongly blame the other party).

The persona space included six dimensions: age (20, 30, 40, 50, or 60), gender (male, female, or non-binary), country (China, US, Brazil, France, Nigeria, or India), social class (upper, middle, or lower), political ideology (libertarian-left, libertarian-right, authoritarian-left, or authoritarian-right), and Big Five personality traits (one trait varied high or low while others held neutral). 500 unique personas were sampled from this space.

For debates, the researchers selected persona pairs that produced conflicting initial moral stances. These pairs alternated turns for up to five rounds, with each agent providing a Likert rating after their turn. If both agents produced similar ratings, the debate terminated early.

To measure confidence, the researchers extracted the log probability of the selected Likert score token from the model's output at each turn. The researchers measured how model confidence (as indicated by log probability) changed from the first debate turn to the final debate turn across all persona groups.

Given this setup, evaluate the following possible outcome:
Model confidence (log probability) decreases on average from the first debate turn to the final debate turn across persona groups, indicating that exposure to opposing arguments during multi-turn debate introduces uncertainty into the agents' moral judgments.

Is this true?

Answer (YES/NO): NO